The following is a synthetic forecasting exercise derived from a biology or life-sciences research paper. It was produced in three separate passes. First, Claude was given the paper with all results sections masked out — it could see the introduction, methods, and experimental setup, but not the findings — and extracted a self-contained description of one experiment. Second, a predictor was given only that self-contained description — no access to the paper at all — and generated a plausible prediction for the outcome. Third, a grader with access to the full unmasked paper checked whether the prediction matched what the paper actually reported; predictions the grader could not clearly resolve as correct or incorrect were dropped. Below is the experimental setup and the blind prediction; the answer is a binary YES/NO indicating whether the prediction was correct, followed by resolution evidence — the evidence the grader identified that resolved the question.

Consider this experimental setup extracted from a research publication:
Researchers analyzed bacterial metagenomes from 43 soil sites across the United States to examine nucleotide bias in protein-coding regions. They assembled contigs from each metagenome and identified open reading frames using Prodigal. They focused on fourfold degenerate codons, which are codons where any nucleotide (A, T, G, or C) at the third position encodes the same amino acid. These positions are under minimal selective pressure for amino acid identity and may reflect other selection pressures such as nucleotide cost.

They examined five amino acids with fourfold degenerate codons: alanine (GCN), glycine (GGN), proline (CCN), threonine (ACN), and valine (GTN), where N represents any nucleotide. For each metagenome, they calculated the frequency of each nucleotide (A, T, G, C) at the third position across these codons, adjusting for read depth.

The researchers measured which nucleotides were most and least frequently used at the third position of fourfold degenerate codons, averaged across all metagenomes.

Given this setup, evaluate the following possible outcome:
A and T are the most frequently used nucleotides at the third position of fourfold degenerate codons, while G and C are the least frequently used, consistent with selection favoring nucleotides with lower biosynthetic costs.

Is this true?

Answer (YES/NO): NO